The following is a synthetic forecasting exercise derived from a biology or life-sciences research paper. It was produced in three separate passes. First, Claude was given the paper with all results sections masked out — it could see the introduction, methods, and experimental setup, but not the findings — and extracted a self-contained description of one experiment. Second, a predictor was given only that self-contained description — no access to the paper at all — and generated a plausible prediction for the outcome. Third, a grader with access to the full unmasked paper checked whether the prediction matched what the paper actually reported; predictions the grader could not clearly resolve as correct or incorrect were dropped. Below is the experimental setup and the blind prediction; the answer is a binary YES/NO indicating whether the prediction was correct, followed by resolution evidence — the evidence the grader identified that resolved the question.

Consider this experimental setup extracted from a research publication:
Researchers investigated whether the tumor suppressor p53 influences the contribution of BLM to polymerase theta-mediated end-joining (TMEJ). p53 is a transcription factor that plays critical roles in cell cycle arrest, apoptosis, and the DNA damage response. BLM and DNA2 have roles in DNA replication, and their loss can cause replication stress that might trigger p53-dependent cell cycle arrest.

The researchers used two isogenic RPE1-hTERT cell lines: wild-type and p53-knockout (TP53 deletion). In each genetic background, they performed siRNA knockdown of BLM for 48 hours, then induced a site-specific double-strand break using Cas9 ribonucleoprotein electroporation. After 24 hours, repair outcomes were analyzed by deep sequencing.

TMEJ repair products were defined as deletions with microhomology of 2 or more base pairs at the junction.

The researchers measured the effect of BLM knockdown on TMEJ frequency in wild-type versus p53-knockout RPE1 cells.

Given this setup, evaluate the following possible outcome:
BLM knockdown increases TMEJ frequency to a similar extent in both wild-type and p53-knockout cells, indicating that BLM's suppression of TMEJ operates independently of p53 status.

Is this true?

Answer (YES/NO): NO